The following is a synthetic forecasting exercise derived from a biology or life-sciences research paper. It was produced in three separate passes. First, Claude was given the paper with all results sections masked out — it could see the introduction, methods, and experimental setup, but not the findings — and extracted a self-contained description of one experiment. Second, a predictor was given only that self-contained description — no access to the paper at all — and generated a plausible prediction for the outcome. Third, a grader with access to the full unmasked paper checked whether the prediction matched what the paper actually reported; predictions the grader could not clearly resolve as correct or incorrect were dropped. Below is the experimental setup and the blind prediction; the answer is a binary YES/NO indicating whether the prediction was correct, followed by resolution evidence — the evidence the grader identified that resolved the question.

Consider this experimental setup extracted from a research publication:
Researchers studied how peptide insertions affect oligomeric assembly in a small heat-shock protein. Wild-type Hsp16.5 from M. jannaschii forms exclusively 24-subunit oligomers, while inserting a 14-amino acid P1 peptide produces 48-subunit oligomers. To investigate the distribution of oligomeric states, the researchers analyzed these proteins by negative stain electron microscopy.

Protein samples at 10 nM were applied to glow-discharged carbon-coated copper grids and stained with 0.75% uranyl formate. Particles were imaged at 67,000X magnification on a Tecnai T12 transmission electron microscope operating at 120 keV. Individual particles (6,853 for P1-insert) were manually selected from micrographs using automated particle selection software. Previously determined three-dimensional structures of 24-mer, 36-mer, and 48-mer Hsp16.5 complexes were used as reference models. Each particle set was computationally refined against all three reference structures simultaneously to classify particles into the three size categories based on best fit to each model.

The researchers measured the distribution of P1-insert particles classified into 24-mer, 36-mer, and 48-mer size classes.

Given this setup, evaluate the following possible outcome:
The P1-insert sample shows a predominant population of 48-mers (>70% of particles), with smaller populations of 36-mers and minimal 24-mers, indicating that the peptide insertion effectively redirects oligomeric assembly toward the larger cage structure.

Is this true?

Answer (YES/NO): YES